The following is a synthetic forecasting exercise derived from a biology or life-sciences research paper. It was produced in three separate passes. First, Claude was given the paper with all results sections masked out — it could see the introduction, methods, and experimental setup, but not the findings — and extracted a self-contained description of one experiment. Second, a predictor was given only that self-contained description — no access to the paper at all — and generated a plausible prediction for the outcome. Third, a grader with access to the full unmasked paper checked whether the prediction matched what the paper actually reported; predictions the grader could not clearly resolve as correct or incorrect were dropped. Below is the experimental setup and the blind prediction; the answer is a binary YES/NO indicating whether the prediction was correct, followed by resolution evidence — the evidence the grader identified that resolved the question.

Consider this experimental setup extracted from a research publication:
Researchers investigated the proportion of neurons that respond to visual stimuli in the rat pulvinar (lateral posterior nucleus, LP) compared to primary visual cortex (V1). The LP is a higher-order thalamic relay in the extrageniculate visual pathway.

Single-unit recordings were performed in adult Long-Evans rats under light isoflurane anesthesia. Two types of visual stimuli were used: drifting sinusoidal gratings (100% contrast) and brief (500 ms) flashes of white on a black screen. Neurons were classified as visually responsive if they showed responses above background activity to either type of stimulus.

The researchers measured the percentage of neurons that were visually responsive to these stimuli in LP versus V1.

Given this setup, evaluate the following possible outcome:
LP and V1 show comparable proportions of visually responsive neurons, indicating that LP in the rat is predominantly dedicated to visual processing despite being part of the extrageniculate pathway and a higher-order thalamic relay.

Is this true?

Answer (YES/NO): NO